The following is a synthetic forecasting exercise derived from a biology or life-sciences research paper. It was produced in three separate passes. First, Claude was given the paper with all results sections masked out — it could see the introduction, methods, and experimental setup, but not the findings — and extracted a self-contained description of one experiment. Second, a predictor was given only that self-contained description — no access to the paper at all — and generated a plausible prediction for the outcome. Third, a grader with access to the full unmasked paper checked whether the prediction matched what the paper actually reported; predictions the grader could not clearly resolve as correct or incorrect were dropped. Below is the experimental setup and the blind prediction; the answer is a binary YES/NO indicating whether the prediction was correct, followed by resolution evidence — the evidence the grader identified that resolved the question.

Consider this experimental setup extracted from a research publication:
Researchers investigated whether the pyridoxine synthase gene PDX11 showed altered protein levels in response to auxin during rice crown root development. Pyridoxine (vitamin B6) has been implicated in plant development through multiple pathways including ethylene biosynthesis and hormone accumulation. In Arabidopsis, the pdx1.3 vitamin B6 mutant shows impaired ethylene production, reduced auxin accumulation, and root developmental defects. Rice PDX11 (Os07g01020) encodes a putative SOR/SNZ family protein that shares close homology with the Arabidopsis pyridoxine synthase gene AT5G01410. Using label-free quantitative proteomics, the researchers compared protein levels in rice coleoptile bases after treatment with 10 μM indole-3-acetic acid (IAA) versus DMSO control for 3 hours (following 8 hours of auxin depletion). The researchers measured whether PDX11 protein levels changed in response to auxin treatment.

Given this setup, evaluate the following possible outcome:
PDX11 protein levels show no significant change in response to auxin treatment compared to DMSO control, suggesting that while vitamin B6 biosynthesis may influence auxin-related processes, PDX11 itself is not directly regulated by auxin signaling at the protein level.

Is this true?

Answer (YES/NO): NO